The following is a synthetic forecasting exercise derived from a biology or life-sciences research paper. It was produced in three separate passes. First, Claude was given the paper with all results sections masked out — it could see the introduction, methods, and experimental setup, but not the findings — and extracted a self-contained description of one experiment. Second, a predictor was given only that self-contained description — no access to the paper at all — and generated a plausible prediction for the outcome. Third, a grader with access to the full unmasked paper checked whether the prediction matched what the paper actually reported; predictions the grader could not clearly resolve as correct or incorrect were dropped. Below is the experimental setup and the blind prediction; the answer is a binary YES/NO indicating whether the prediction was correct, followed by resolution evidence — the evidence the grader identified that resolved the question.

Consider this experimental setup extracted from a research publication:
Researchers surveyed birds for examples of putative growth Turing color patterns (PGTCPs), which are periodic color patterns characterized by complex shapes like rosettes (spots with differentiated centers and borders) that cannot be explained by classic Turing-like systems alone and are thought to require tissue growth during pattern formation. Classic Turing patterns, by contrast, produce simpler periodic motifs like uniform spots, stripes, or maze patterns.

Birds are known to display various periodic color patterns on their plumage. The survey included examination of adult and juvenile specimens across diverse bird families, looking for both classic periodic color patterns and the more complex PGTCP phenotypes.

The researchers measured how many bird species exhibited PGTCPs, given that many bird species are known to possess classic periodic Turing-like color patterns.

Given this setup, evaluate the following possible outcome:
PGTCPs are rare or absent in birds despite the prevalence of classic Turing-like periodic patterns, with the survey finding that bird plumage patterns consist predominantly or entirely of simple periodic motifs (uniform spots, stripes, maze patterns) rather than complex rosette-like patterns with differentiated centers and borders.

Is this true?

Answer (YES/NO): YES